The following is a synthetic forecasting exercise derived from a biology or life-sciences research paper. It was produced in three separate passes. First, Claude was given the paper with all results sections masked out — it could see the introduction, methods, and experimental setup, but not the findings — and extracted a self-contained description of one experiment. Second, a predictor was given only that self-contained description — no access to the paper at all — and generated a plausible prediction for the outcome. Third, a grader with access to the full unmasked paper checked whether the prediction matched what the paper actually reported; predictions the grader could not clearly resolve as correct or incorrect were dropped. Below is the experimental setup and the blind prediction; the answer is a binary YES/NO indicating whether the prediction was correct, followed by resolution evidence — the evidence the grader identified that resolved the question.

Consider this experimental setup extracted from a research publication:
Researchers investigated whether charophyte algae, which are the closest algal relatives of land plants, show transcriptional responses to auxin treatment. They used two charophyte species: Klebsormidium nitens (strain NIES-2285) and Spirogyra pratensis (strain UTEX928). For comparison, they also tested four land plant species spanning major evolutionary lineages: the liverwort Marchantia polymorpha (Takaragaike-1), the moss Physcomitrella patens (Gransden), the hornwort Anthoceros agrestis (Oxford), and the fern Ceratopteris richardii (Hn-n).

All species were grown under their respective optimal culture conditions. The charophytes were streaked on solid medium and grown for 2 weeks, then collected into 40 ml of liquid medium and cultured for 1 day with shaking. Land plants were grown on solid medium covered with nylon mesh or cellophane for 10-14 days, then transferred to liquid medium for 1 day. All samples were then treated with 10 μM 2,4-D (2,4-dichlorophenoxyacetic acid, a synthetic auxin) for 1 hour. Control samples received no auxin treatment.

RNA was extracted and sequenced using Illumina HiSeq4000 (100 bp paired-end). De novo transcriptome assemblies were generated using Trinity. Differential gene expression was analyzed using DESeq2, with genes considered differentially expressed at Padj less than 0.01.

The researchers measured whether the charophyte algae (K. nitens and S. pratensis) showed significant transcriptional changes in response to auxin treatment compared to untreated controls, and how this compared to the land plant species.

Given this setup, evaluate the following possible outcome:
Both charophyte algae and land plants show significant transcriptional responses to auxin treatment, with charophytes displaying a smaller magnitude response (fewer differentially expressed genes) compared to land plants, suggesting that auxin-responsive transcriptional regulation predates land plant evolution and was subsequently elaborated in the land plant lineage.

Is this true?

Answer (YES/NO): NO